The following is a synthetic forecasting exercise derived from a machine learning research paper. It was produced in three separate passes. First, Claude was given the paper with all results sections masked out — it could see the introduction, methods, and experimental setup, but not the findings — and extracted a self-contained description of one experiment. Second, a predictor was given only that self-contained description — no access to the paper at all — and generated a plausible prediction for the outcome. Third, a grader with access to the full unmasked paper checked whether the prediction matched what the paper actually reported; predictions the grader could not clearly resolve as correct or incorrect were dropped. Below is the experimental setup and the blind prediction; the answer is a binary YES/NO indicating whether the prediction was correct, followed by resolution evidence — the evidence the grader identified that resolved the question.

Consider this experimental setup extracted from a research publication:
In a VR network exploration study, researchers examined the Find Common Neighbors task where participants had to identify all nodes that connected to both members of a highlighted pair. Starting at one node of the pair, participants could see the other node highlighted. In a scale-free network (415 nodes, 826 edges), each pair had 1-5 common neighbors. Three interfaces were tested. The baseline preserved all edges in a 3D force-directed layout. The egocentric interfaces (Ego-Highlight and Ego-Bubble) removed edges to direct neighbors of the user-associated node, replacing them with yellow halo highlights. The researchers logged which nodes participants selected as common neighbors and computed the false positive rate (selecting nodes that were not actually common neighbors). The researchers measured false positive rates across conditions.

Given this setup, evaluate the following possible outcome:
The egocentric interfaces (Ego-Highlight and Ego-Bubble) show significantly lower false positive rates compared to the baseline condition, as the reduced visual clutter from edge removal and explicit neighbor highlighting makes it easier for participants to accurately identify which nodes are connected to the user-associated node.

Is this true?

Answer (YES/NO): NO